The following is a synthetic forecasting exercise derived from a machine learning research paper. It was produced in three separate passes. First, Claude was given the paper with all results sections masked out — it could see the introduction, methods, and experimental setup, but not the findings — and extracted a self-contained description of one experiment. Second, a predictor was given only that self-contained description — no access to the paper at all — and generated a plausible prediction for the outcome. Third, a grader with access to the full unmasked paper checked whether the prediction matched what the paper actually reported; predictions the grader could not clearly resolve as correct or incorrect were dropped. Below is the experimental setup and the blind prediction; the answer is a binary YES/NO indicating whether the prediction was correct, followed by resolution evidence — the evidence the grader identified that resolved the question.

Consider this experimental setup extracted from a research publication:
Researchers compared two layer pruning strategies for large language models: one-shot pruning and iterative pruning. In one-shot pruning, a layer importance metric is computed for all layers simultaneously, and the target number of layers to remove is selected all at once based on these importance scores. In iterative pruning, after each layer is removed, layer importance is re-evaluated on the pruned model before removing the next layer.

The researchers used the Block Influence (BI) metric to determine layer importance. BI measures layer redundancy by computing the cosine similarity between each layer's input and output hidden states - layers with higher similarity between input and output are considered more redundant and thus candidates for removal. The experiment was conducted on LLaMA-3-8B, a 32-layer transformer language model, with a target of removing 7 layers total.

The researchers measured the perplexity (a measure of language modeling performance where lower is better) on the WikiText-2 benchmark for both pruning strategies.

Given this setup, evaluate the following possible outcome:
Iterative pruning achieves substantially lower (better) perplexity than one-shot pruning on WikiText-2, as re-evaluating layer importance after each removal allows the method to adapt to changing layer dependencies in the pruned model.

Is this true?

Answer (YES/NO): YES